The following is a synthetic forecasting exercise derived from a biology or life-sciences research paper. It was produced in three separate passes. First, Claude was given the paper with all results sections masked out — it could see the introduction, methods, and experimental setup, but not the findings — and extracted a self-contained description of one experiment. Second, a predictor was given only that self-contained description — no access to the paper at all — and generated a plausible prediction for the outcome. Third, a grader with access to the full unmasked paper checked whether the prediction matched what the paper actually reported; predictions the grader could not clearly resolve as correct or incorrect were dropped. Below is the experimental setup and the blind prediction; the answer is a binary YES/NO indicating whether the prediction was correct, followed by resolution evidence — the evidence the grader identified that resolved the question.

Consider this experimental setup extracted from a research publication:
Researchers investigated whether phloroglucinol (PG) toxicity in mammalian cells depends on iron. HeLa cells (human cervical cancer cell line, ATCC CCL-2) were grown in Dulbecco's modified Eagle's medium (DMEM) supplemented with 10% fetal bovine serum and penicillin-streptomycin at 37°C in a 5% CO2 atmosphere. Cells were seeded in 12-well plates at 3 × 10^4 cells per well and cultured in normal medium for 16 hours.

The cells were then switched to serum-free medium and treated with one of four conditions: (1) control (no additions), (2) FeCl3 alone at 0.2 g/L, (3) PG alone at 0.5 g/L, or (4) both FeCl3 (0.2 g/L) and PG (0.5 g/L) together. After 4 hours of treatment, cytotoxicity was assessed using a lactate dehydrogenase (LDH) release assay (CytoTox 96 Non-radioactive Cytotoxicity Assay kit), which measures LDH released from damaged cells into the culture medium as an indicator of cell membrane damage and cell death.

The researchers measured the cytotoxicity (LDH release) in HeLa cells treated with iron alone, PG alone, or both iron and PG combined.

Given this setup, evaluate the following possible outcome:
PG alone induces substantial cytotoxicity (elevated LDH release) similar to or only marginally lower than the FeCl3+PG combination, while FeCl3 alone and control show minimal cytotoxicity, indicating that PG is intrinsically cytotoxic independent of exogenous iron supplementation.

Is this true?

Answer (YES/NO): NO